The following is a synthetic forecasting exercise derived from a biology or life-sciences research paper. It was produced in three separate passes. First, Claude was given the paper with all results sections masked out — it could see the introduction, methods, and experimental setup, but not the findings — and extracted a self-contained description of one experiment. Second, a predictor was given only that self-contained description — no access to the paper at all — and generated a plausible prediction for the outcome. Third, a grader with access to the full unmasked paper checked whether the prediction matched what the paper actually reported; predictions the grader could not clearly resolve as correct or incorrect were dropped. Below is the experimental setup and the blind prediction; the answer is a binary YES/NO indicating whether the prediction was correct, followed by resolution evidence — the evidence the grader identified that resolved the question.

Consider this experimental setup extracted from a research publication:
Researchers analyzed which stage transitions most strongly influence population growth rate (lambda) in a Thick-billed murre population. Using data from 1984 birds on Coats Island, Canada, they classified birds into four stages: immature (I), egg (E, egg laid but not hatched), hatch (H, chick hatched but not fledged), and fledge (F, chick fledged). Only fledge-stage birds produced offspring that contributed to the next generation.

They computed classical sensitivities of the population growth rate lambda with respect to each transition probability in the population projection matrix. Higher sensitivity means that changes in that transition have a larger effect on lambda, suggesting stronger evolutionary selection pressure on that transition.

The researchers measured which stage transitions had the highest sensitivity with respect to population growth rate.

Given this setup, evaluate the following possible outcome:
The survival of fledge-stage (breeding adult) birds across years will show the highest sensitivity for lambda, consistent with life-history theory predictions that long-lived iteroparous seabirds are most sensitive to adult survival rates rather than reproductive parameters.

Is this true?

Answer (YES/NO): NO